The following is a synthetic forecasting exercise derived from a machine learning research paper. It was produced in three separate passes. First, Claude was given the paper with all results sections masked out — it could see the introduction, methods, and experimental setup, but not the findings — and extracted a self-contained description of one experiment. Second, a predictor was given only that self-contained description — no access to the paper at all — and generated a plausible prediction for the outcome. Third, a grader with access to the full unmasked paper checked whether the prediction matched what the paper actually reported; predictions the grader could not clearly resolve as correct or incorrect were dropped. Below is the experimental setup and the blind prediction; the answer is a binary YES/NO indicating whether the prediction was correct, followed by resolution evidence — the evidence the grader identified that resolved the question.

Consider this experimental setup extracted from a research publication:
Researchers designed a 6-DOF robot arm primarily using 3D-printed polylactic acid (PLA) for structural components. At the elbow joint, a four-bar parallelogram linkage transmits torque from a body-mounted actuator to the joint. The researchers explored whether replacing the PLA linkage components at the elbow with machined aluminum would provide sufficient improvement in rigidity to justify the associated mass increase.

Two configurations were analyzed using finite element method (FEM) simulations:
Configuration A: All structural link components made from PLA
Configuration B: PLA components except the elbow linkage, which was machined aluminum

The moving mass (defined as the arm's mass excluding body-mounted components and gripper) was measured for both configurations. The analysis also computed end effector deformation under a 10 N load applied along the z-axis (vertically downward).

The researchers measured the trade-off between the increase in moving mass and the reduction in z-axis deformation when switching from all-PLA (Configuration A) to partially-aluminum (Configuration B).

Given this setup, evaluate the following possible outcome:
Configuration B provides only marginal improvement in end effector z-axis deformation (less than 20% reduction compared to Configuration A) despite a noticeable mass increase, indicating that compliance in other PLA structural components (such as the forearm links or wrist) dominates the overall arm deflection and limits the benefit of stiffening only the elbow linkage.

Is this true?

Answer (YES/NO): YES